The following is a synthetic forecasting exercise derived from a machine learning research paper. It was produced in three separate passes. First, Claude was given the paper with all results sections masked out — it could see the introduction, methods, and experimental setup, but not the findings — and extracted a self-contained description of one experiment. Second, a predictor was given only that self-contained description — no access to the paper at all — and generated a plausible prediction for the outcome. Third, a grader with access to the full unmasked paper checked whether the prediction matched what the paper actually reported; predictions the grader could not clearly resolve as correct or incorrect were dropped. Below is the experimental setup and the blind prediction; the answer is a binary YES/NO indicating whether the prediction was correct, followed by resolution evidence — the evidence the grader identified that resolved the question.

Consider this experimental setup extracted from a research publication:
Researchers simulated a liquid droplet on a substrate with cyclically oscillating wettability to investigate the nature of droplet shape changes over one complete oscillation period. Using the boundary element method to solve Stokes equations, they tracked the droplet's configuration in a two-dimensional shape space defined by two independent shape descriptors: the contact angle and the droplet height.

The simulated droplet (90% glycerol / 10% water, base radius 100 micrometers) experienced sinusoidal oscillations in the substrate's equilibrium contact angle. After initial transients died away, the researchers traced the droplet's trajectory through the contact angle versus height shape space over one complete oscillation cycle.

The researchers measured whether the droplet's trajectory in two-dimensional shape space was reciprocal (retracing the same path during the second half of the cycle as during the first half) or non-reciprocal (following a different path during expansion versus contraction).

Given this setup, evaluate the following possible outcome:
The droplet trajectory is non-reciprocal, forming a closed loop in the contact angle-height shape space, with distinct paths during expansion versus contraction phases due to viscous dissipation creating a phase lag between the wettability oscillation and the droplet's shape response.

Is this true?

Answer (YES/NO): NO